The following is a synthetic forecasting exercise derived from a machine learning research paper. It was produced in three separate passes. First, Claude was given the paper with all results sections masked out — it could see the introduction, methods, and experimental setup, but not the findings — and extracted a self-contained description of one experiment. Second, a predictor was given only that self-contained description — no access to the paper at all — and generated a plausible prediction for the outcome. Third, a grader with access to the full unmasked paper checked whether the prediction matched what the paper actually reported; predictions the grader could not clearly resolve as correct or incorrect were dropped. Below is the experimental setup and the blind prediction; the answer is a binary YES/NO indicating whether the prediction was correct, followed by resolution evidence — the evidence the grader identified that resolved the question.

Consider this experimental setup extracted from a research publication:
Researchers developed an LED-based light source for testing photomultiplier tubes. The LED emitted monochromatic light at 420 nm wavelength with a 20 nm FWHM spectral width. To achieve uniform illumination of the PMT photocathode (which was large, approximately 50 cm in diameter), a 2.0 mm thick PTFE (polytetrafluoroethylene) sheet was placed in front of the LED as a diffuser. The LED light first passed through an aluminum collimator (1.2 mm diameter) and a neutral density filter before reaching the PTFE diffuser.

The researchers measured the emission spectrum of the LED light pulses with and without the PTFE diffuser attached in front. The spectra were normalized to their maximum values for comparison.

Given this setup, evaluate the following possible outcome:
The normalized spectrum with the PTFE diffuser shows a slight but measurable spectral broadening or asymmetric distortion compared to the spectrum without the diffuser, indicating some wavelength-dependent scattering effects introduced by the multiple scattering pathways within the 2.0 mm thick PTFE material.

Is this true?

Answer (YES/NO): NO